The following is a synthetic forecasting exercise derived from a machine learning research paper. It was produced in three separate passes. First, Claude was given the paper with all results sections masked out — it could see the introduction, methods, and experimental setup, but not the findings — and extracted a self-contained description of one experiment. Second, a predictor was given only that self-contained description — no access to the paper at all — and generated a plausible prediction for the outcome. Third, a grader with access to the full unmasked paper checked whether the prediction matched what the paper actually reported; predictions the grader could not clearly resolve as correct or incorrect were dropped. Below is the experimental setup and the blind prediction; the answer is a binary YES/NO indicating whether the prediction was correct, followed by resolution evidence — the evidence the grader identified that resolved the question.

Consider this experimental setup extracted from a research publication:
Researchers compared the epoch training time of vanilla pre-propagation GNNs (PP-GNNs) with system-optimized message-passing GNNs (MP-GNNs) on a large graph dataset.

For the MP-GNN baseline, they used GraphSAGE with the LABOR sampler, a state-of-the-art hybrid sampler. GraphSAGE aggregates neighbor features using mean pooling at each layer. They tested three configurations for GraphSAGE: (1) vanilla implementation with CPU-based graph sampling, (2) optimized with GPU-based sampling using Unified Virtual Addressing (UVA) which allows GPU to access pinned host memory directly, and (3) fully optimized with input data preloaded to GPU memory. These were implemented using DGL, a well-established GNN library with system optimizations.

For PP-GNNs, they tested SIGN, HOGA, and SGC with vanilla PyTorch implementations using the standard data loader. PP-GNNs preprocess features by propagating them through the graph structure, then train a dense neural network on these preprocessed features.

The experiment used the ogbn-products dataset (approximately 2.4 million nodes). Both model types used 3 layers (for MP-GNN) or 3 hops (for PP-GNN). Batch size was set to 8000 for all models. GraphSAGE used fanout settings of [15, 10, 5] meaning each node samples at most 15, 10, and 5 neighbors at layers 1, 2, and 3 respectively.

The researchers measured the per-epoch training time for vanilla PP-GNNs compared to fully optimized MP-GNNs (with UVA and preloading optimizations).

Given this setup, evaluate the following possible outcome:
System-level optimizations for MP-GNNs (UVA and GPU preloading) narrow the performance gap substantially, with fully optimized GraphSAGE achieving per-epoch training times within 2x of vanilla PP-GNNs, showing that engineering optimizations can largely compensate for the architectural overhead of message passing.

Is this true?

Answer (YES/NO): NO